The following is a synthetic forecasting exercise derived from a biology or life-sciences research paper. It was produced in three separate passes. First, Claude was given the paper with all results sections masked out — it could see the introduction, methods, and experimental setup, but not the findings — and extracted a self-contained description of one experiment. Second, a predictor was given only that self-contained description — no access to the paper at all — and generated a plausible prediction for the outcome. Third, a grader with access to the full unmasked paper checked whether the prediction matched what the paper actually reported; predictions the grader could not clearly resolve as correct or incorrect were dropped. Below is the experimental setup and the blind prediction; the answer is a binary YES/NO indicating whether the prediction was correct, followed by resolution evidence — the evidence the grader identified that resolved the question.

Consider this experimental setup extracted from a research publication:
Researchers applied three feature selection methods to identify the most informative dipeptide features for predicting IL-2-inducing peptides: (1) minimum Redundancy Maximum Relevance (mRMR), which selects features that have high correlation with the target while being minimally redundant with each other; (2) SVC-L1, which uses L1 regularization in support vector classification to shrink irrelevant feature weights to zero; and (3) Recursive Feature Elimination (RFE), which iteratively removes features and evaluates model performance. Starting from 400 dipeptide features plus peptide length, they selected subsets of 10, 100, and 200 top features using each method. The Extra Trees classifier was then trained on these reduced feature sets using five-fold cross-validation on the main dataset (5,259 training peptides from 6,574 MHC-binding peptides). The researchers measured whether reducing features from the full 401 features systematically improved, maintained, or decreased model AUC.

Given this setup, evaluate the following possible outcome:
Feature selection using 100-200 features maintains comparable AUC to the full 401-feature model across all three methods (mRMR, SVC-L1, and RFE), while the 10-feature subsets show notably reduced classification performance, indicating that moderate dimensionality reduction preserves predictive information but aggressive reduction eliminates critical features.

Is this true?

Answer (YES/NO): NO